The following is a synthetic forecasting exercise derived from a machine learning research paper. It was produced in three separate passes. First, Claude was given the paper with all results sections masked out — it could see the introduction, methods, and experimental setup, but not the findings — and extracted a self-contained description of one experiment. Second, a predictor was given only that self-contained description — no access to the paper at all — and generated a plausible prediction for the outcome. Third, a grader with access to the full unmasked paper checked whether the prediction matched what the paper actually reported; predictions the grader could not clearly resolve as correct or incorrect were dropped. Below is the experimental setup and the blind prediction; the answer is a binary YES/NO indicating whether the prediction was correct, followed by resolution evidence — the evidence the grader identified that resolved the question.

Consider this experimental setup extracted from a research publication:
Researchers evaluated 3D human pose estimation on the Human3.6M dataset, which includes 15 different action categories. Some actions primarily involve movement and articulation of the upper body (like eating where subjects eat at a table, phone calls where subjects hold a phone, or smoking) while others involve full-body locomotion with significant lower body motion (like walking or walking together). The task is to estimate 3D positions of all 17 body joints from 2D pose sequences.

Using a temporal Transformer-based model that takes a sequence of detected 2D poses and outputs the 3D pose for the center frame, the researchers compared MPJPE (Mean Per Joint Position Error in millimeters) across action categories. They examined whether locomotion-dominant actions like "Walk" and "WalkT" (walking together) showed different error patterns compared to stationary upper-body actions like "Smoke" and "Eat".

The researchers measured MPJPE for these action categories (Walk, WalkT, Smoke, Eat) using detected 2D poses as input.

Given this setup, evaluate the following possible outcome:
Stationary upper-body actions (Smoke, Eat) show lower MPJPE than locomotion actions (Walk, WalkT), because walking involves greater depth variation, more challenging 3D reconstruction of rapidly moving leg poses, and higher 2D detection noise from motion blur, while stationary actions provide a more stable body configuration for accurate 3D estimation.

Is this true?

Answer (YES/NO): NO